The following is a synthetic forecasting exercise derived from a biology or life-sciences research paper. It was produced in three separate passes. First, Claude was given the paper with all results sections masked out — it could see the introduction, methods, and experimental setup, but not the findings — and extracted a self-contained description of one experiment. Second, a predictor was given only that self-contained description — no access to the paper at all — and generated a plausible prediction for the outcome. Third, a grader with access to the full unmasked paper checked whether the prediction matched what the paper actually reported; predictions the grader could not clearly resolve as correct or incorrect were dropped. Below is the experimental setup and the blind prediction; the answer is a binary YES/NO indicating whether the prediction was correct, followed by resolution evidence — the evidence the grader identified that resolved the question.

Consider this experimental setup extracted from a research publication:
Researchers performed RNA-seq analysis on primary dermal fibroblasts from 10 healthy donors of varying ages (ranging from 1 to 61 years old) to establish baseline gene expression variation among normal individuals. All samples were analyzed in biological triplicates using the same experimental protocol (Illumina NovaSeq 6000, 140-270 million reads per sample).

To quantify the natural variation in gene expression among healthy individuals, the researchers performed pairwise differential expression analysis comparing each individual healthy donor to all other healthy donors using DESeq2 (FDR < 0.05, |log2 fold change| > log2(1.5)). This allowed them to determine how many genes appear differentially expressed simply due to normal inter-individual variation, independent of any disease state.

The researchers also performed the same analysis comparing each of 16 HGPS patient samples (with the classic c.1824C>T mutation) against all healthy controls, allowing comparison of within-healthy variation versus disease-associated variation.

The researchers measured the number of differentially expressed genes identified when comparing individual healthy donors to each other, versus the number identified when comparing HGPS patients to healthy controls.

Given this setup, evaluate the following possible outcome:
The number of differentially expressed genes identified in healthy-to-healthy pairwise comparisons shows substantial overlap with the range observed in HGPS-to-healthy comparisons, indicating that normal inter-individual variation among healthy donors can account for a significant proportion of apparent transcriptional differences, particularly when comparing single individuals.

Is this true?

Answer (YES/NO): NO